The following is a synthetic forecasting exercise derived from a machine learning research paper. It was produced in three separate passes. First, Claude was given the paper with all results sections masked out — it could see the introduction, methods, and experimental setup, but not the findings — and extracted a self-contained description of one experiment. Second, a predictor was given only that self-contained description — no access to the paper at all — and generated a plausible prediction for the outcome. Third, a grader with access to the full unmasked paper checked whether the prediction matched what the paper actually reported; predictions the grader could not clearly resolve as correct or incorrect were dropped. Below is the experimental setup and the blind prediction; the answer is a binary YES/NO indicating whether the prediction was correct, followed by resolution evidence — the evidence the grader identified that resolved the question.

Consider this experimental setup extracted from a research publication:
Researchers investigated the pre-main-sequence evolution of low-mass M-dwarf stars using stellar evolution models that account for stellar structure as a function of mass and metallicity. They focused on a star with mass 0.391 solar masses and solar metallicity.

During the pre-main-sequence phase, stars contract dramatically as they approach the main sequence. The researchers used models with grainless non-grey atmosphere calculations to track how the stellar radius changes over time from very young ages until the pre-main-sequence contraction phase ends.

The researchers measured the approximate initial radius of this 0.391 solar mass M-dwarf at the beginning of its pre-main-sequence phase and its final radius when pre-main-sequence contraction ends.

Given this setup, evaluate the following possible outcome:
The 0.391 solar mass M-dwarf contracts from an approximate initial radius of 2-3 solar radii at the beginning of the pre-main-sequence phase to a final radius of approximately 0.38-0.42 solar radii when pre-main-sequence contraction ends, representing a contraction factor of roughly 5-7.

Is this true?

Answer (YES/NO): NO